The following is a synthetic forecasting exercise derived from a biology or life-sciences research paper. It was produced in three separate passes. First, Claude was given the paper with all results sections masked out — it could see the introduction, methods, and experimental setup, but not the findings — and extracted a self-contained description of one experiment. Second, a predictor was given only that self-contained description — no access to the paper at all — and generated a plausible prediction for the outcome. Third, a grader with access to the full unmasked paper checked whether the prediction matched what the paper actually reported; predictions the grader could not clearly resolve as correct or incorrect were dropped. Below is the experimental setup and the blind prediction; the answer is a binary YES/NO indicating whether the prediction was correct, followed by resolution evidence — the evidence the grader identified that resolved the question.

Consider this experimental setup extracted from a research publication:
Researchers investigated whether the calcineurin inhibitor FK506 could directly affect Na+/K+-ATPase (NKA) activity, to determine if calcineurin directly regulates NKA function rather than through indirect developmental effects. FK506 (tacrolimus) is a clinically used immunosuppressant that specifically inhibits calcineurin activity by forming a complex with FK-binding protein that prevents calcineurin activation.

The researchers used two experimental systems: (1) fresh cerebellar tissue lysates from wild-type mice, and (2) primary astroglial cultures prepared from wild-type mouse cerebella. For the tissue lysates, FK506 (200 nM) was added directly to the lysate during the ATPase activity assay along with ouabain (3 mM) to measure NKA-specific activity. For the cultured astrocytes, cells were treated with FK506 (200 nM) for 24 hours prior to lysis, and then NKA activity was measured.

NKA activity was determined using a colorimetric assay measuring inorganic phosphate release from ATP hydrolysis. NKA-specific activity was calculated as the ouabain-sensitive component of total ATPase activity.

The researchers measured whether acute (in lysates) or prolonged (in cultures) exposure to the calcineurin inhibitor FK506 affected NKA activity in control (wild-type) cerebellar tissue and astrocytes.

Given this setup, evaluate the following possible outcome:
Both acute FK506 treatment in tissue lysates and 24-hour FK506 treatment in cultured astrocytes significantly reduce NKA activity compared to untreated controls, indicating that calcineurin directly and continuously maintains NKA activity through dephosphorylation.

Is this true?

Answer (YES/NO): YES